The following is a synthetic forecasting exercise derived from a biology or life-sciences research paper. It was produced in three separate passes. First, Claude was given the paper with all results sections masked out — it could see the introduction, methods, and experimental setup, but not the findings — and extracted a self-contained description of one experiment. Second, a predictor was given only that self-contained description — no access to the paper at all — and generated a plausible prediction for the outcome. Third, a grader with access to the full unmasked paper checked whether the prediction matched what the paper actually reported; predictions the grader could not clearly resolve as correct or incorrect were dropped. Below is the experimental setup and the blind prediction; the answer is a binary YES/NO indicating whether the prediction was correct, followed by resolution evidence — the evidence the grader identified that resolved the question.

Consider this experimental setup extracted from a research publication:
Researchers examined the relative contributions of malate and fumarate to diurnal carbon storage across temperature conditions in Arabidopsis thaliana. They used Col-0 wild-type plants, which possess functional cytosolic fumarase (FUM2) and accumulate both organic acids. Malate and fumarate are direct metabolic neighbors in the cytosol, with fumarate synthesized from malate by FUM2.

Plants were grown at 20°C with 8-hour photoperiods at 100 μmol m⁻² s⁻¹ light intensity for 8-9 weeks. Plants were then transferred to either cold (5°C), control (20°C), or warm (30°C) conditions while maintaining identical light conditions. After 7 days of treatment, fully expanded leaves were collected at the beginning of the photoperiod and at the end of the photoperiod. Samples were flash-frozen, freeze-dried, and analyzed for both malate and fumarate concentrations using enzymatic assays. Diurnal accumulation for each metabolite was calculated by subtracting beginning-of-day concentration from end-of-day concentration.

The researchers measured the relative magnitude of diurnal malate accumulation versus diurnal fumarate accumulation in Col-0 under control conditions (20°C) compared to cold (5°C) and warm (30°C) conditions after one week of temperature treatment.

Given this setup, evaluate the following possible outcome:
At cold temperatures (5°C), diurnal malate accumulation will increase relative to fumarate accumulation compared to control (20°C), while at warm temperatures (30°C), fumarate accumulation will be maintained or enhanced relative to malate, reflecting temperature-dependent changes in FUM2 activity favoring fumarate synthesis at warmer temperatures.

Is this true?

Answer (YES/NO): NO